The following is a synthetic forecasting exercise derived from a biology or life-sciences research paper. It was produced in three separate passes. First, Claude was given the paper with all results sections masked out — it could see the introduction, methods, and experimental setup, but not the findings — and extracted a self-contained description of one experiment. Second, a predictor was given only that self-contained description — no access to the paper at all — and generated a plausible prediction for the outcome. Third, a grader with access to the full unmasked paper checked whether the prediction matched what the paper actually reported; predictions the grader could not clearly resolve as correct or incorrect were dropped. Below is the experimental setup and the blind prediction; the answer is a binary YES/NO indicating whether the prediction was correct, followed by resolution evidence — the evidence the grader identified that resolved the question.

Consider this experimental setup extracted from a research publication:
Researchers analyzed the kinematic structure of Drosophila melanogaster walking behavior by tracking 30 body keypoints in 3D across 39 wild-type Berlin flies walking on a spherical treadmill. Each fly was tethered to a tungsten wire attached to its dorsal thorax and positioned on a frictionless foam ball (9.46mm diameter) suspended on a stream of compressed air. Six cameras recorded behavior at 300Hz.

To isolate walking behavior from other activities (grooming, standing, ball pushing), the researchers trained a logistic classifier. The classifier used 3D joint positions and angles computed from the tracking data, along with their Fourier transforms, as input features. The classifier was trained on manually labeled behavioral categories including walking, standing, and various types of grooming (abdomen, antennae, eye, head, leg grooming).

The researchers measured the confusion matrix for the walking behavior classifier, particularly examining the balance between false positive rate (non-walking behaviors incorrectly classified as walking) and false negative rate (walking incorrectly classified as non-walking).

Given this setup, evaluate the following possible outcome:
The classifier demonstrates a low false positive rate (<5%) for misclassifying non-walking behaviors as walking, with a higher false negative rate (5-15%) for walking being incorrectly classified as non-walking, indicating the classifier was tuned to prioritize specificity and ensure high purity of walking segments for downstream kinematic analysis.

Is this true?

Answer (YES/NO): NO